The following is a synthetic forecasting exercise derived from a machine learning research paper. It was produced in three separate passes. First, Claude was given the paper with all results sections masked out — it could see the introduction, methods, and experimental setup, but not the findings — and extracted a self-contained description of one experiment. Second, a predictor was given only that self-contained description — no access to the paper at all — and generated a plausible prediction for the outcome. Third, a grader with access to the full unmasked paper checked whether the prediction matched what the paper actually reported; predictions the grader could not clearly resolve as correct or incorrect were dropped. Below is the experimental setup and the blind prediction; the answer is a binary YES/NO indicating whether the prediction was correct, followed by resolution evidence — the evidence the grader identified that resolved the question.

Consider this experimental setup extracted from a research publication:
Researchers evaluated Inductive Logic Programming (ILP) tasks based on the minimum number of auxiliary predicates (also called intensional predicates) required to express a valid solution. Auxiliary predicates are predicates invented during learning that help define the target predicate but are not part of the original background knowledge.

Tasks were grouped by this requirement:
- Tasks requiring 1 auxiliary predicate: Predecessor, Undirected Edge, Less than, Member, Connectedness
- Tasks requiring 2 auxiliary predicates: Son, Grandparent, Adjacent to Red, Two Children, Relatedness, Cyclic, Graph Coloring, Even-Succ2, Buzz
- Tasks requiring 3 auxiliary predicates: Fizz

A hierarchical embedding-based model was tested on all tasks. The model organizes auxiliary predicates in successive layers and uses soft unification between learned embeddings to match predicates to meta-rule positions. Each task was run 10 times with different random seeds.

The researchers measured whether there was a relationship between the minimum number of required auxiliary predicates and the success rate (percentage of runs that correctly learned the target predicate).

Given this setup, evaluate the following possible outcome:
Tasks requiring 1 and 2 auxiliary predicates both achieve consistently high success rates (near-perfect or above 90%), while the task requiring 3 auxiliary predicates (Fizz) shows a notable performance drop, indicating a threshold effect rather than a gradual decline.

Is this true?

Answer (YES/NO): NO